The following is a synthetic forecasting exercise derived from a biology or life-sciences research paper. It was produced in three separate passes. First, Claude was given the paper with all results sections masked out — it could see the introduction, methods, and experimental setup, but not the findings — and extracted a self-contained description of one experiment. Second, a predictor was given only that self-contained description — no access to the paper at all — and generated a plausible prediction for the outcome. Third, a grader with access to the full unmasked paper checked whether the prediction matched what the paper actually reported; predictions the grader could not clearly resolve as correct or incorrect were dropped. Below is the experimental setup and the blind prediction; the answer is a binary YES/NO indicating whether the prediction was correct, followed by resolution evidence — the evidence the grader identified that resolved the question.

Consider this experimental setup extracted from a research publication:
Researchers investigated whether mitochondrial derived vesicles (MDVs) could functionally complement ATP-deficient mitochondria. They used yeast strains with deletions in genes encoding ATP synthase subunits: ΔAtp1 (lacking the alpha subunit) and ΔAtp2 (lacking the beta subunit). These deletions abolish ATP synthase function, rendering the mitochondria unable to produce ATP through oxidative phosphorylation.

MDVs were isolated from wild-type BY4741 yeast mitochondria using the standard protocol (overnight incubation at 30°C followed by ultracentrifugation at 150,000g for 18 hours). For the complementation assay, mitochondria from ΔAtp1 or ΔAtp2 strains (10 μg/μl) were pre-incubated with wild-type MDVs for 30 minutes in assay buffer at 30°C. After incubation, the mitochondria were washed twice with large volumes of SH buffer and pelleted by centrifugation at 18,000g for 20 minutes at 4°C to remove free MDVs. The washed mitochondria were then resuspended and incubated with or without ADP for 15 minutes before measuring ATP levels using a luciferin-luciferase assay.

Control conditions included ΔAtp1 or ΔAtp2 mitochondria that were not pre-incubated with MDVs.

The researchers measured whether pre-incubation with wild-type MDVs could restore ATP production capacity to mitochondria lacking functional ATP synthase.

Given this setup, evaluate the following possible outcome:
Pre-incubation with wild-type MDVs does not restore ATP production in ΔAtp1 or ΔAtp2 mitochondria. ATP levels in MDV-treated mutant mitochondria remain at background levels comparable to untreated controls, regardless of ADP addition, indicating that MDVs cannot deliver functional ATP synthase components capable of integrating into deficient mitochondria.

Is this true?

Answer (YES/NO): NO